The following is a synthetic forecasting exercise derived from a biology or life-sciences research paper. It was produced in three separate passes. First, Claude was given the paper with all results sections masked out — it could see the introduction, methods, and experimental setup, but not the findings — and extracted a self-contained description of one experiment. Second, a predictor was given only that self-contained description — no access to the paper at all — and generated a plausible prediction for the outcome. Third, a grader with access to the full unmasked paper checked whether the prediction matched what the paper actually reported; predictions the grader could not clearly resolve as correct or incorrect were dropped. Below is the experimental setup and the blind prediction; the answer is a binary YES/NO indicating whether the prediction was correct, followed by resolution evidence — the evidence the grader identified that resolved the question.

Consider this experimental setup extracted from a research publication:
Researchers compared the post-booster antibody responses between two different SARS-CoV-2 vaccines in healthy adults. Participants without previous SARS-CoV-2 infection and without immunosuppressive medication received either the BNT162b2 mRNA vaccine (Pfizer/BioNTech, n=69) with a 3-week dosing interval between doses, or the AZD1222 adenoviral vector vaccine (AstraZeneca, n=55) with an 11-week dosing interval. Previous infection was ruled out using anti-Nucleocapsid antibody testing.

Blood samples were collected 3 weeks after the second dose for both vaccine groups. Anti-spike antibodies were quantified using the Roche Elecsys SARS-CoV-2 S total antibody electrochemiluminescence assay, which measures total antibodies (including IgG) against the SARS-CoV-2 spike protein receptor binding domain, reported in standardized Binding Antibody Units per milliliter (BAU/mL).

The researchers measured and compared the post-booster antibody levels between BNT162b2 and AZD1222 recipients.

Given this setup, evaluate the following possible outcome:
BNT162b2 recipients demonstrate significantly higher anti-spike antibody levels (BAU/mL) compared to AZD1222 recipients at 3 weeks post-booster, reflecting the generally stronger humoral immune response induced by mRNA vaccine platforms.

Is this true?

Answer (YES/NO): YES